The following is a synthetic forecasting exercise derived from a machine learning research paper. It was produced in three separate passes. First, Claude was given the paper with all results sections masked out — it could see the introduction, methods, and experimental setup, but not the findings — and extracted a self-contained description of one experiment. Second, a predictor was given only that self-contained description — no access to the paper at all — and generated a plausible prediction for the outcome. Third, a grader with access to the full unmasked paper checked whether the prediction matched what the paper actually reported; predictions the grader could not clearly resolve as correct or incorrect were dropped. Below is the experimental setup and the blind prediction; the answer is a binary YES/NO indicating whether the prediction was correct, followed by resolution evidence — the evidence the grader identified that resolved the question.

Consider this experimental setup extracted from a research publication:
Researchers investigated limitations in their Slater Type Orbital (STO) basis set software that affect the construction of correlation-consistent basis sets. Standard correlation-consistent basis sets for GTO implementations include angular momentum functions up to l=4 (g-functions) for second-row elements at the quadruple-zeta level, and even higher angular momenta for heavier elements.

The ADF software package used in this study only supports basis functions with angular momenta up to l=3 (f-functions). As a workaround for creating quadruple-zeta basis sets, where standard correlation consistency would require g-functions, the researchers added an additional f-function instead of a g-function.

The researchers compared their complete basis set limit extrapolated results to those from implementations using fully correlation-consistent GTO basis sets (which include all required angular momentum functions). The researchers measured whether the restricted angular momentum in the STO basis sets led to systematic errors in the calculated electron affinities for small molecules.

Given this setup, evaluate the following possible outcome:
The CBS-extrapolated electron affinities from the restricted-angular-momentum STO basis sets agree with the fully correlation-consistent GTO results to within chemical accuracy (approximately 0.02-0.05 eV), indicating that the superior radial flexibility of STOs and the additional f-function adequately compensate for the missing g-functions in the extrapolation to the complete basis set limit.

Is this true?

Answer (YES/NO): NO